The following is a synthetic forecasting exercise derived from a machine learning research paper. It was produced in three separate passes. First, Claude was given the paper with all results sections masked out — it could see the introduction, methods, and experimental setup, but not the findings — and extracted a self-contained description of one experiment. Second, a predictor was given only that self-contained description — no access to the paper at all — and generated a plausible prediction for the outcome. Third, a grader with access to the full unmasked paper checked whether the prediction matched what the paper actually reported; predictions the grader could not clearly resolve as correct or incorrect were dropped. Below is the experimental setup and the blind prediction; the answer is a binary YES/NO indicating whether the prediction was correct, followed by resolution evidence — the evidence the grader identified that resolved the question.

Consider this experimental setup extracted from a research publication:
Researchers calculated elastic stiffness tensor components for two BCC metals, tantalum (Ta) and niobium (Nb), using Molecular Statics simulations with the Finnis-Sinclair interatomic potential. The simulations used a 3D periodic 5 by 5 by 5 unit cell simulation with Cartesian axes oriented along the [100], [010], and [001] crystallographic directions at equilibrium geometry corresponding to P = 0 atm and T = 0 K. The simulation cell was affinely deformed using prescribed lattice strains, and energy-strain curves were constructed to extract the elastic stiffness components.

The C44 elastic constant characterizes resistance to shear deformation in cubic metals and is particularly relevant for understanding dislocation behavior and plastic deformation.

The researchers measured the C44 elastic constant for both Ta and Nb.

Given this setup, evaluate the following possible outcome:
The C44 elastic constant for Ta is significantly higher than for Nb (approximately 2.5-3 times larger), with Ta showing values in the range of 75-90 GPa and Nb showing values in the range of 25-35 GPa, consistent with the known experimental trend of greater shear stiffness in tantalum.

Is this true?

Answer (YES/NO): YES